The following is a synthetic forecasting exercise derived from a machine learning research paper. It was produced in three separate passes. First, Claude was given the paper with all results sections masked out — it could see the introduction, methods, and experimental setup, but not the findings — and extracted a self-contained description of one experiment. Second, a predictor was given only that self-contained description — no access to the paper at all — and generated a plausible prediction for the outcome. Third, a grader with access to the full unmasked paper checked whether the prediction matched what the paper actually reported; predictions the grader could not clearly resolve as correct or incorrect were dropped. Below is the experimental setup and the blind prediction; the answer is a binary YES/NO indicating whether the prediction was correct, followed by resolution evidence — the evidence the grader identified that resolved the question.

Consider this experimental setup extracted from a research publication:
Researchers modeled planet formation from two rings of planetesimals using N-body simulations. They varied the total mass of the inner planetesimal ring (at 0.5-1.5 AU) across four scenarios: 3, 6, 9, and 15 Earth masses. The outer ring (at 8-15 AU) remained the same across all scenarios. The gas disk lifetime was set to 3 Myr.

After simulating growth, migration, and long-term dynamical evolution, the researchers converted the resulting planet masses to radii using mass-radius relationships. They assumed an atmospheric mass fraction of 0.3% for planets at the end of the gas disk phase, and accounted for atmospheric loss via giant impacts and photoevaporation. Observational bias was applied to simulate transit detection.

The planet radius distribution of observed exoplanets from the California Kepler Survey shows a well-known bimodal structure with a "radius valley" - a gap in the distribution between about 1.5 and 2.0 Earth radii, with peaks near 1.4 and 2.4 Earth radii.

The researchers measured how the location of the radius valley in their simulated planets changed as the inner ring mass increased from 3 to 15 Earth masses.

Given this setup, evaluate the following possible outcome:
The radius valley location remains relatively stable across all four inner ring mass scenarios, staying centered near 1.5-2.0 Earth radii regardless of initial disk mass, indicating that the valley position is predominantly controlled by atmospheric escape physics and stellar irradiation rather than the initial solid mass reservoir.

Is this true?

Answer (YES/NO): NO